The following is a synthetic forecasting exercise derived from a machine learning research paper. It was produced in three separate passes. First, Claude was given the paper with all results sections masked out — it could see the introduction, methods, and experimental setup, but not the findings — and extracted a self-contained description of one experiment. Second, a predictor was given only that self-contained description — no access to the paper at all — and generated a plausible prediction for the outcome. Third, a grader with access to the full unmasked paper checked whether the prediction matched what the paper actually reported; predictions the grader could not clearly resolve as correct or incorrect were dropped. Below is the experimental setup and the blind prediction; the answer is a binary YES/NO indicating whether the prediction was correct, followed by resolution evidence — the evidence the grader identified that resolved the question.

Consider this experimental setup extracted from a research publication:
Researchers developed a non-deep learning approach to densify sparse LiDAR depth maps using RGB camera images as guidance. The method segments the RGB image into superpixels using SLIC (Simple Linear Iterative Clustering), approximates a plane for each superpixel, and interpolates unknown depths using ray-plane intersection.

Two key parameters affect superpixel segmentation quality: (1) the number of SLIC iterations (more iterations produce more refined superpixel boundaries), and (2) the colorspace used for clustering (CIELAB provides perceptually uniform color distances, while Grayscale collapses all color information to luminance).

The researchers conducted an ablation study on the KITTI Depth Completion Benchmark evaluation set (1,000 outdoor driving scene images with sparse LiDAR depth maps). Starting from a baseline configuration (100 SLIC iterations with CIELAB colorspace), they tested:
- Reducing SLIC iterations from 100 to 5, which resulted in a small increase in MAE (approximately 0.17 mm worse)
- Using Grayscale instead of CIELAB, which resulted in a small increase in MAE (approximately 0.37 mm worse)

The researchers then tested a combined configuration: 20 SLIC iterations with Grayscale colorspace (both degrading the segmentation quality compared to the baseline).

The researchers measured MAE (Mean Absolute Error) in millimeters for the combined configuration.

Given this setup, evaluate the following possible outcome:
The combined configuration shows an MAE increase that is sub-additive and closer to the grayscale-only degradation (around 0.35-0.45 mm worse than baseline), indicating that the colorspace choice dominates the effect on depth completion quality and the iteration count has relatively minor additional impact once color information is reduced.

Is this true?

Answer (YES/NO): NO